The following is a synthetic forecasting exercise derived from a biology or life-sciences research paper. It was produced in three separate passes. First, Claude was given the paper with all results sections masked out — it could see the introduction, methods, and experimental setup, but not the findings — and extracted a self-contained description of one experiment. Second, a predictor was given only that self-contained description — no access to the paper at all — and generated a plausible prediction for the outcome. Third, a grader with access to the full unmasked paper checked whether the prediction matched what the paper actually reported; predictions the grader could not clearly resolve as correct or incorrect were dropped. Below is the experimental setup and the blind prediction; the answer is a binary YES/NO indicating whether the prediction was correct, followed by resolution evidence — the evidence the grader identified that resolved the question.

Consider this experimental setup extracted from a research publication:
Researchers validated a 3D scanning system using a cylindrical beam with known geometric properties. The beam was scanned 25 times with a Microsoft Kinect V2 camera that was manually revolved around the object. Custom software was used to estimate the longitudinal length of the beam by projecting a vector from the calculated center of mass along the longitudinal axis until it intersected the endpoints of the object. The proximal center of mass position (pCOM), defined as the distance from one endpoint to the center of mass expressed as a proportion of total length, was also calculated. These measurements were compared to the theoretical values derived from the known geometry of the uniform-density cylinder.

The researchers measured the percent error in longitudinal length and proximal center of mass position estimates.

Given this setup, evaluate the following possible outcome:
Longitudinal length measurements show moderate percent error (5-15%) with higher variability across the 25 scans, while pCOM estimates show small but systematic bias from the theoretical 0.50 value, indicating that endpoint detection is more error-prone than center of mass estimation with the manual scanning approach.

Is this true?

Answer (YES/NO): NO